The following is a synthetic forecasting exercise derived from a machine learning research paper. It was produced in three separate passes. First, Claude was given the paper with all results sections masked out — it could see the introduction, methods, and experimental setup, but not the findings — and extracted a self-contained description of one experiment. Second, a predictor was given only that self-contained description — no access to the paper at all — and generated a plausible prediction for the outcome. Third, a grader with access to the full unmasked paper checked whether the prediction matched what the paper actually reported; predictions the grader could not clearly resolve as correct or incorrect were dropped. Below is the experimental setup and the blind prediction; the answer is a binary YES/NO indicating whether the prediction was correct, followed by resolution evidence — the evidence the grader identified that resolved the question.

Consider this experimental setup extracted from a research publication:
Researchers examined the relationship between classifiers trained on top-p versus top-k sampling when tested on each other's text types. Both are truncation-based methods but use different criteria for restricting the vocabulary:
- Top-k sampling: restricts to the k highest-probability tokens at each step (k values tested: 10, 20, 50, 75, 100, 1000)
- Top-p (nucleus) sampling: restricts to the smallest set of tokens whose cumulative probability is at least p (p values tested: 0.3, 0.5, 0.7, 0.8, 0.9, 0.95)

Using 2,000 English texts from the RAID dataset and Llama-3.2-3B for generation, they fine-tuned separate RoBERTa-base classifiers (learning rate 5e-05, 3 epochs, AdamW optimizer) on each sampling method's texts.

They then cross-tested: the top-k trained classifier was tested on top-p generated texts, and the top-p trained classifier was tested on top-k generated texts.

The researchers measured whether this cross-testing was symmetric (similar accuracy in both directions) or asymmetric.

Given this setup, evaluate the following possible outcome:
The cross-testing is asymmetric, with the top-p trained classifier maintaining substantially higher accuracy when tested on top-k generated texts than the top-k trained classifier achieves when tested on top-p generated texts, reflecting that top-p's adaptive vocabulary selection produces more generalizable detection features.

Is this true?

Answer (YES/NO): NO